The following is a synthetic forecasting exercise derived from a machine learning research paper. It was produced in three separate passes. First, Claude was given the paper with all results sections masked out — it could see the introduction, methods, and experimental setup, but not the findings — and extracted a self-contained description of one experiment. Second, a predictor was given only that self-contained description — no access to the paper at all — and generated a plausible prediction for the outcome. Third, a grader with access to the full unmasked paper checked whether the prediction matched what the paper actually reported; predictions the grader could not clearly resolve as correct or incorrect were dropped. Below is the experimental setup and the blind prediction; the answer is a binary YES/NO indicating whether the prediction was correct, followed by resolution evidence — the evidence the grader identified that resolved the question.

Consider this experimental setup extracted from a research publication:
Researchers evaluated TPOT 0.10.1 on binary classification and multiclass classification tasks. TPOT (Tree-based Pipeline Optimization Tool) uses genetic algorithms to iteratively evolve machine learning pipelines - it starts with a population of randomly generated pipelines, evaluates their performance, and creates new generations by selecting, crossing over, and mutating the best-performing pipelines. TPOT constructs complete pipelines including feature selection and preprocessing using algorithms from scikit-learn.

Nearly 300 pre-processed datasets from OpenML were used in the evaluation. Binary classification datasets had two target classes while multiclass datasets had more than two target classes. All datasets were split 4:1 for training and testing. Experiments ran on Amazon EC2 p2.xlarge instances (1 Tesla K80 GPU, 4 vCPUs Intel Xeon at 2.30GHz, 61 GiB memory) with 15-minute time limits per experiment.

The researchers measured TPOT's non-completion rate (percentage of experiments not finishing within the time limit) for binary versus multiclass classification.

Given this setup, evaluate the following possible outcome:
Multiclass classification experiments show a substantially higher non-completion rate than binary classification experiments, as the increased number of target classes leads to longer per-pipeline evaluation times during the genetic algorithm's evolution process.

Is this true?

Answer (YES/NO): YES